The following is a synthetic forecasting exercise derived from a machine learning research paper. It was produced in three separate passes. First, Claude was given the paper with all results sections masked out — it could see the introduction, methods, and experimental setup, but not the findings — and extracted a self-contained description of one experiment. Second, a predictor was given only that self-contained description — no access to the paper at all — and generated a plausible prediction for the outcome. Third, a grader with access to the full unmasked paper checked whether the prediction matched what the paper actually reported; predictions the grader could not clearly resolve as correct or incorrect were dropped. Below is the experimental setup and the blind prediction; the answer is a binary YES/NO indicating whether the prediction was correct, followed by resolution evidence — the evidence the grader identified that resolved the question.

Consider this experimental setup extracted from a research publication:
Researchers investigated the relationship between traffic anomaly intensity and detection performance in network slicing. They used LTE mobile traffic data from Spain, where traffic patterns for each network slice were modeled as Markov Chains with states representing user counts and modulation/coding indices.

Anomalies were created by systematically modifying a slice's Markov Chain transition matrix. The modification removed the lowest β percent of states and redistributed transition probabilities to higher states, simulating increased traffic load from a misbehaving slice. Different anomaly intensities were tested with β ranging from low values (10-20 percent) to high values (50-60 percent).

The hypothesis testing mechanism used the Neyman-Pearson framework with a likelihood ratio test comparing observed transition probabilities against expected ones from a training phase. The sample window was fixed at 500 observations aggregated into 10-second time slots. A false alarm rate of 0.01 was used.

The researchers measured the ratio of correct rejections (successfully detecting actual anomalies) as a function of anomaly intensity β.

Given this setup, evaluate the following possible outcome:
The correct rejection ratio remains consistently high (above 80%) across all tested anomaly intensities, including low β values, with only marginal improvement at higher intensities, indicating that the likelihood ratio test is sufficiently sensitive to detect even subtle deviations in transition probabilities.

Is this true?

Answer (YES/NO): NO